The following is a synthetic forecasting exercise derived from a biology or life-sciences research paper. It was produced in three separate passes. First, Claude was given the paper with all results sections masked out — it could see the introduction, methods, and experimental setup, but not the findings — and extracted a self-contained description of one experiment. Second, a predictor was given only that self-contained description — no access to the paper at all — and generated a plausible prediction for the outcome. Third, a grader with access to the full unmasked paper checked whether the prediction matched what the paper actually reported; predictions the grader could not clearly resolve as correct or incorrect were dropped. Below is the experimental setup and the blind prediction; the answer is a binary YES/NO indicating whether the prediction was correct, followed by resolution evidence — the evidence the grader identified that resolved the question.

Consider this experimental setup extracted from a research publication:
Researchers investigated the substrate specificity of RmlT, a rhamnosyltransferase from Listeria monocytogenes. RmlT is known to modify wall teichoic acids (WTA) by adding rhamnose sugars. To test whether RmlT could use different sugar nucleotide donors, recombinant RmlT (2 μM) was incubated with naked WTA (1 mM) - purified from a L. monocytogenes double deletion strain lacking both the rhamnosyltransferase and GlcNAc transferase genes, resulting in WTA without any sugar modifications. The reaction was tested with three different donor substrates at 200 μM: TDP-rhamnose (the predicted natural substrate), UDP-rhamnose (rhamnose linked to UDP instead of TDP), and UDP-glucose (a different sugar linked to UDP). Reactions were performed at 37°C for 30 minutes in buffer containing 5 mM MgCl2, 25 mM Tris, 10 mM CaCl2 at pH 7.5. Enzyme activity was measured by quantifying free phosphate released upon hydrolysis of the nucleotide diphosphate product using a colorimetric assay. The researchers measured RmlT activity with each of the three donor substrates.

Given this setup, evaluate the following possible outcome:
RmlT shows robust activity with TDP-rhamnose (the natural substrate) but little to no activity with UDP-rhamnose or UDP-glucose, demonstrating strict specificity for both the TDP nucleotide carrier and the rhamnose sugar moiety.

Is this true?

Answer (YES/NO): NO